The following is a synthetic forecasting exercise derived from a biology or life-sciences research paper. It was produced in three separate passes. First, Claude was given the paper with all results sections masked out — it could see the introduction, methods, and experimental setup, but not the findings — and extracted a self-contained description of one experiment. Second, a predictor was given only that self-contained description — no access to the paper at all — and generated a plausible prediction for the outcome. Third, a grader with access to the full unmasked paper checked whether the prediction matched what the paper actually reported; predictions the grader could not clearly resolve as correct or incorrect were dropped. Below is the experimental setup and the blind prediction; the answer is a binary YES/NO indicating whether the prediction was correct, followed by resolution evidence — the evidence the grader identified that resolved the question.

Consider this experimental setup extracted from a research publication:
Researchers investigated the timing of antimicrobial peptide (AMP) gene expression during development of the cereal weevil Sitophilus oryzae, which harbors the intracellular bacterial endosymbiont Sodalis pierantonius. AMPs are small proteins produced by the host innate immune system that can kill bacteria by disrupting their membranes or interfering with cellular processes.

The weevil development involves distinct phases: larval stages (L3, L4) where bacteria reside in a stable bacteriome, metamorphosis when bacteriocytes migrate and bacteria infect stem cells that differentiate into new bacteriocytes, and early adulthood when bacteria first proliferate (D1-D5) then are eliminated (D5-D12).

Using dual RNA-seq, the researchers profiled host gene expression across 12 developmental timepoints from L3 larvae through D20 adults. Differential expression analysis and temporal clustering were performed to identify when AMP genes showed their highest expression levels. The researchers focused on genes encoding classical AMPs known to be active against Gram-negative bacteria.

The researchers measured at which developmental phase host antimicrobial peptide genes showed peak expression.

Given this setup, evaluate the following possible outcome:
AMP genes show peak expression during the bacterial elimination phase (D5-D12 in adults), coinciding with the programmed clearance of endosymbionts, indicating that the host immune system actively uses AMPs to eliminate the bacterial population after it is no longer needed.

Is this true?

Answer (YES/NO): NO